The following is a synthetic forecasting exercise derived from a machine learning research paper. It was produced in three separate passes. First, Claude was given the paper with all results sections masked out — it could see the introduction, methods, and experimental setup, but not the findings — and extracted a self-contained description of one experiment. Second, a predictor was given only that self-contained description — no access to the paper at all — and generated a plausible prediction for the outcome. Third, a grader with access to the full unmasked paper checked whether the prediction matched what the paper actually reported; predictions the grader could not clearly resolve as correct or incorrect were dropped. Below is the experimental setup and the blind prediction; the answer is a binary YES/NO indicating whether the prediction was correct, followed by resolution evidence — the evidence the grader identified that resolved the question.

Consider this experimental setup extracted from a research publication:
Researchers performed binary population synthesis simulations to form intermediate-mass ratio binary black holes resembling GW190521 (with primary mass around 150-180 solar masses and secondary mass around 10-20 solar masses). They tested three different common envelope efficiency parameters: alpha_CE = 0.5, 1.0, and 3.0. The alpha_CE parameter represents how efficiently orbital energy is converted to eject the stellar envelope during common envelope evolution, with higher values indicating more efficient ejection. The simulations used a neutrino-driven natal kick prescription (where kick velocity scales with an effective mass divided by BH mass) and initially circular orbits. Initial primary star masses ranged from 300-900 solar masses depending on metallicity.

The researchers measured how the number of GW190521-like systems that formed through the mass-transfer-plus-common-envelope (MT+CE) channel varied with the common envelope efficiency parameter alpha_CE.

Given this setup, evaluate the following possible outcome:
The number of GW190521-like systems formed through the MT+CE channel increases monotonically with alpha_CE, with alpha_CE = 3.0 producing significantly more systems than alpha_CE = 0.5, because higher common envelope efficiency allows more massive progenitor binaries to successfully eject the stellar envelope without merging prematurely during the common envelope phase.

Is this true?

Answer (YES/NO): NO